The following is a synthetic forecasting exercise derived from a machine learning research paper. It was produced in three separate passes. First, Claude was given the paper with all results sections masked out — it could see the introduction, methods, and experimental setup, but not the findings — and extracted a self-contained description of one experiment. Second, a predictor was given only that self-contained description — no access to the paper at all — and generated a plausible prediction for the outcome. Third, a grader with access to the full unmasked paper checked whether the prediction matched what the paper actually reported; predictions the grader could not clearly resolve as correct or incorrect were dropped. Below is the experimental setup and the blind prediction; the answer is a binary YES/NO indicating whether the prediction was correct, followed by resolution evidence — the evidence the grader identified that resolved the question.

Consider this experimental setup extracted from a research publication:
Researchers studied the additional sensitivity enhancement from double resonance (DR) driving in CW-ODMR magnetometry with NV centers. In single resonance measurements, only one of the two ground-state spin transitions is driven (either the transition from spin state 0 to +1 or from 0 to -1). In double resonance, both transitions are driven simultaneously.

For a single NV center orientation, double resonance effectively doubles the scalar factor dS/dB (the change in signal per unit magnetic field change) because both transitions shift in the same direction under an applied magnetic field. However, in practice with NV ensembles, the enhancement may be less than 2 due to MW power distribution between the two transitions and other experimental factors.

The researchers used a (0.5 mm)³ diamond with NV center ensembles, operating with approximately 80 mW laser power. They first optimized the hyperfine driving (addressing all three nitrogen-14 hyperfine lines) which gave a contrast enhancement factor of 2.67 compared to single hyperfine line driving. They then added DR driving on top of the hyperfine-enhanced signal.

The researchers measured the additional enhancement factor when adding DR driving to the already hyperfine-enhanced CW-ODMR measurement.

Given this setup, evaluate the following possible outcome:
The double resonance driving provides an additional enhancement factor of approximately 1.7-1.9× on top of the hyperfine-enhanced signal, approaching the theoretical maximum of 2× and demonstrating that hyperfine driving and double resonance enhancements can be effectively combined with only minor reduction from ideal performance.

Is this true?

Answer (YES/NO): NO